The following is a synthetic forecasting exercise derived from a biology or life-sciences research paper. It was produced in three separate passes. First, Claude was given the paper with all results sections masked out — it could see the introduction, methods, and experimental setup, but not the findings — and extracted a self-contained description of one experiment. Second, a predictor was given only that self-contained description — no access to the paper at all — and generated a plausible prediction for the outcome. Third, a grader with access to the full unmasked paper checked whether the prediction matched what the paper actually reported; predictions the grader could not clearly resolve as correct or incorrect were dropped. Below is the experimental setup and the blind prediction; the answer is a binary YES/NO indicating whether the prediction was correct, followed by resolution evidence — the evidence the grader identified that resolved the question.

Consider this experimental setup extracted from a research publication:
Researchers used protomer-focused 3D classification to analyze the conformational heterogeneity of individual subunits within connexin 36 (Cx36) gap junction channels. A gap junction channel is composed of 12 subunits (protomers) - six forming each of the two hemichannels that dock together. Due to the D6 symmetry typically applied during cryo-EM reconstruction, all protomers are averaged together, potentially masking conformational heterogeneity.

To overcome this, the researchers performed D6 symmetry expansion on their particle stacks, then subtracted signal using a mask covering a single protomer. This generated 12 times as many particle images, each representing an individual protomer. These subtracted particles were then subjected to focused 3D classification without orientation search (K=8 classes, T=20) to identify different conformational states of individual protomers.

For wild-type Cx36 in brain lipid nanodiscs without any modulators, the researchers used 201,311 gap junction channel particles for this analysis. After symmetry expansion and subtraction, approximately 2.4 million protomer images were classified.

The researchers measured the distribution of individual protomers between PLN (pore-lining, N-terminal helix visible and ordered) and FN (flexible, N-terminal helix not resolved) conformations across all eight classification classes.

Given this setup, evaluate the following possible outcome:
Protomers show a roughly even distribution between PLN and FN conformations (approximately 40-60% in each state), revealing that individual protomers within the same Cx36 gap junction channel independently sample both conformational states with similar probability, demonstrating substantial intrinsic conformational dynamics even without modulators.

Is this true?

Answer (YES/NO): NO